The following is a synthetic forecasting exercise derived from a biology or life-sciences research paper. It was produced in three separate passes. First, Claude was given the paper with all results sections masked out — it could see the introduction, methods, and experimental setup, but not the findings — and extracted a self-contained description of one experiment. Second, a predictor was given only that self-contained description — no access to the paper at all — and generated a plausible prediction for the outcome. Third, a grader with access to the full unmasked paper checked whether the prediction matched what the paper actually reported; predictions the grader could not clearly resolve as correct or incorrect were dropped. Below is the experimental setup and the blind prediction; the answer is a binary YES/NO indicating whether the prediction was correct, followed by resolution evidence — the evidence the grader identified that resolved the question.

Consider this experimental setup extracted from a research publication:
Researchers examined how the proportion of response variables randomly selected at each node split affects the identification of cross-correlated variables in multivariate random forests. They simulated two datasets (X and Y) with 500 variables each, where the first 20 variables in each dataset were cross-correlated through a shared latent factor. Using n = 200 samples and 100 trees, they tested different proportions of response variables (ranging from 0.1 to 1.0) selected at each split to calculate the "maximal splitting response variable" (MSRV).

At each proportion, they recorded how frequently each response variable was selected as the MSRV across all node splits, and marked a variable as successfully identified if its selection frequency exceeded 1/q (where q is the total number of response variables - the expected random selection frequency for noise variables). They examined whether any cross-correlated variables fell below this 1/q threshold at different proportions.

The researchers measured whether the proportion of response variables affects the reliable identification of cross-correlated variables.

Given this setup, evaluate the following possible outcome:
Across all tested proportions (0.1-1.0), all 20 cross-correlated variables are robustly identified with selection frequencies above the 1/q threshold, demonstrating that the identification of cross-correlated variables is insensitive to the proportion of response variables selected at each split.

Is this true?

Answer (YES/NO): NO